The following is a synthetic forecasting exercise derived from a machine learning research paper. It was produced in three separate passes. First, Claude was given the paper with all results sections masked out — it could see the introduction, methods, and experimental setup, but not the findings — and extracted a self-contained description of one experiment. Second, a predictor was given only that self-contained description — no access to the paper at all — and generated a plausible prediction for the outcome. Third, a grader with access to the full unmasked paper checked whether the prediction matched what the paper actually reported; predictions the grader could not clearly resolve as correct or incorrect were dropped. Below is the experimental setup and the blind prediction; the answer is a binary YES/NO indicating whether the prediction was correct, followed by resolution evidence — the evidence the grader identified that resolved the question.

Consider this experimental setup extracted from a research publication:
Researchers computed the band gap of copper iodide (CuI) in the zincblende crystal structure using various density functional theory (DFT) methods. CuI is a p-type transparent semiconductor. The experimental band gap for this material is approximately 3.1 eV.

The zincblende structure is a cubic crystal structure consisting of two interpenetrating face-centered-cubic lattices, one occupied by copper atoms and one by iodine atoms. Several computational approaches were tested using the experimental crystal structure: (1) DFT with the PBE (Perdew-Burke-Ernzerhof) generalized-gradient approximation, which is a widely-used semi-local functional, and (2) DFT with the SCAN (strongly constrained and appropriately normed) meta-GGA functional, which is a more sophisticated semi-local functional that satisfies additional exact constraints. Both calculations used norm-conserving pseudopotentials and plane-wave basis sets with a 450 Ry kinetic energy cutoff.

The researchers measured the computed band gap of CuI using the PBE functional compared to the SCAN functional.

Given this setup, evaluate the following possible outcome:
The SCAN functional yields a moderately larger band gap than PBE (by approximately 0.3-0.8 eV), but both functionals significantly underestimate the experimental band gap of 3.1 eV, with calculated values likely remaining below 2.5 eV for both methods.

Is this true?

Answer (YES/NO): NO